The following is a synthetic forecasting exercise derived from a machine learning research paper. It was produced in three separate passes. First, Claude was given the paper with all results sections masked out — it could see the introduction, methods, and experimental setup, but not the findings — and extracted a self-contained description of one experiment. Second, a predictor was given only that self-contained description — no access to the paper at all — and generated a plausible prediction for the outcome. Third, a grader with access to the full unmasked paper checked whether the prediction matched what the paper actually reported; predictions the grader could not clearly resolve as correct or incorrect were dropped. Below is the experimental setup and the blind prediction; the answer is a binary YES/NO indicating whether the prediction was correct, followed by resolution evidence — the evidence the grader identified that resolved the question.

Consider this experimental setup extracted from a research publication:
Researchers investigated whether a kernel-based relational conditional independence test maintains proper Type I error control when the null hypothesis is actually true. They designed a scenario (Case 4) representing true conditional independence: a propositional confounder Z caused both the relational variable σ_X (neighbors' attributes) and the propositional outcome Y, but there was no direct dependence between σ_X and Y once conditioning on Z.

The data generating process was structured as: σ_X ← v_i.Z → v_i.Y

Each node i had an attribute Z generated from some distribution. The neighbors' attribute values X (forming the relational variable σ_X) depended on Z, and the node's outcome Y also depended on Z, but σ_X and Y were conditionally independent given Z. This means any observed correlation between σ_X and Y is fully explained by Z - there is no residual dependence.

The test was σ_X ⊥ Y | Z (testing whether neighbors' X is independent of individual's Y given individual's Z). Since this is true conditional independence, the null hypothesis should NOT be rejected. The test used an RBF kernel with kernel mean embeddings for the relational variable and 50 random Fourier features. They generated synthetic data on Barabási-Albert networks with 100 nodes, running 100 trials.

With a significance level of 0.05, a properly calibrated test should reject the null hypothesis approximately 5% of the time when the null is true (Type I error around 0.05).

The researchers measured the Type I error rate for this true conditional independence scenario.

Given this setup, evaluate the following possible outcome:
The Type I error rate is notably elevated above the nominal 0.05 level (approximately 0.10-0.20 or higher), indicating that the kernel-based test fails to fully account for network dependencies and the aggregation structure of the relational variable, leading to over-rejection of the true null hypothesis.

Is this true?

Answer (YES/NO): NO